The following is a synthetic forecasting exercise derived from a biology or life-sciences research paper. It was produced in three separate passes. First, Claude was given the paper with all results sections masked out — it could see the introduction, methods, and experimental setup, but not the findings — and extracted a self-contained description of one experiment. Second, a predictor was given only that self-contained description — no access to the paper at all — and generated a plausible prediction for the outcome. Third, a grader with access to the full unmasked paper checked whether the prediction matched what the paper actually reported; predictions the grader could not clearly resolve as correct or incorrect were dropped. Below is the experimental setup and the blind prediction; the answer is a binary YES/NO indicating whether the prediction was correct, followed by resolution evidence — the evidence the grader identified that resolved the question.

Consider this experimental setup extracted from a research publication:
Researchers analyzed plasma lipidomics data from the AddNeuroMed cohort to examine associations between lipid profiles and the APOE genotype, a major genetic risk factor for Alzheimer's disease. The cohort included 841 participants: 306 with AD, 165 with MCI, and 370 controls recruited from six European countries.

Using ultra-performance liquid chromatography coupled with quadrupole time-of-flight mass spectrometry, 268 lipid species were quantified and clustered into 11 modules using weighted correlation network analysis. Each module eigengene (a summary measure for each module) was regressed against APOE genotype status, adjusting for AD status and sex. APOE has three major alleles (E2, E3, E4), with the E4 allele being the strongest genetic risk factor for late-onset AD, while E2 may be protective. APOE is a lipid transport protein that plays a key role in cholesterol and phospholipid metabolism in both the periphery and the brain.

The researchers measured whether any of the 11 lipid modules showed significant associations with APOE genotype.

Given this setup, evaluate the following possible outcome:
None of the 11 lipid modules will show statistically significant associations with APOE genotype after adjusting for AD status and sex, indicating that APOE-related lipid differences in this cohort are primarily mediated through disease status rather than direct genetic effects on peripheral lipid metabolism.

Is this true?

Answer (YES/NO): YES